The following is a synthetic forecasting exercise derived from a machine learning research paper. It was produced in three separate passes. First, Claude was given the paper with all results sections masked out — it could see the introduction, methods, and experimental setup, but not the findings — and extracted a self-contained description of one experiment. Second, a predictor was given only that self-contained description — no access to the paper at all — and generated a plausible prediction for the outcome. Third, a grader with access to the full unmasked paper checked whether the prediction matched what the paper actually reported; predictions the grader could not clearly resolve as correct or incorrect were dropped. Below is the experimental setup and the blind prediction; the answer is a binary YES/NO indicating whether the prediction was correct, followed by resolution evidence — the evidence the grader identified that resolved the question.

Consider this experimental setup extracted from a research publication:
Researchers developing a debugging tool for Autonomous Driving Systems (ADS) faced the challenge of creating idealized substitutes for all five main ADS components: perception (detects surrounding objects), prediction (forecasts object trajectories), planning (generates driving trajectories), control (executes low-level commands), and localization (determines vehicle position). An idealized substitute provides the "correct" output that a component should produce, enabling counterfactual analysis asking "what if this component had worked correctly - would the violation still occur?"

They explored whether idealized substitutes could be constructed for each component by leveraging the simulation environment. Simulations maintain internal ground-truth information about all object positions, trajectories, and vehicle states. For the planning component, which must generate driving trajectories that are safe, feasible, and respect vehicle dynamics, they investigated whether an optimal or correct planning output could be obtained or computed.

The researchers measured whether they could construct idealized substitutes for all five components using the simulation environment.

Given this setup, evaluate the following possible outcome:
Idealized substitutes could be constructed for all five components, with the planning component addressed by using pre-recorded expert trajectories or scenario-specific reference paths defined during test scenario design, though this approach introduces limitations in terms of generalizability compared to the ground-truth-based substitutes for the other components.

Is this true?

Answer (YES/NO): NO